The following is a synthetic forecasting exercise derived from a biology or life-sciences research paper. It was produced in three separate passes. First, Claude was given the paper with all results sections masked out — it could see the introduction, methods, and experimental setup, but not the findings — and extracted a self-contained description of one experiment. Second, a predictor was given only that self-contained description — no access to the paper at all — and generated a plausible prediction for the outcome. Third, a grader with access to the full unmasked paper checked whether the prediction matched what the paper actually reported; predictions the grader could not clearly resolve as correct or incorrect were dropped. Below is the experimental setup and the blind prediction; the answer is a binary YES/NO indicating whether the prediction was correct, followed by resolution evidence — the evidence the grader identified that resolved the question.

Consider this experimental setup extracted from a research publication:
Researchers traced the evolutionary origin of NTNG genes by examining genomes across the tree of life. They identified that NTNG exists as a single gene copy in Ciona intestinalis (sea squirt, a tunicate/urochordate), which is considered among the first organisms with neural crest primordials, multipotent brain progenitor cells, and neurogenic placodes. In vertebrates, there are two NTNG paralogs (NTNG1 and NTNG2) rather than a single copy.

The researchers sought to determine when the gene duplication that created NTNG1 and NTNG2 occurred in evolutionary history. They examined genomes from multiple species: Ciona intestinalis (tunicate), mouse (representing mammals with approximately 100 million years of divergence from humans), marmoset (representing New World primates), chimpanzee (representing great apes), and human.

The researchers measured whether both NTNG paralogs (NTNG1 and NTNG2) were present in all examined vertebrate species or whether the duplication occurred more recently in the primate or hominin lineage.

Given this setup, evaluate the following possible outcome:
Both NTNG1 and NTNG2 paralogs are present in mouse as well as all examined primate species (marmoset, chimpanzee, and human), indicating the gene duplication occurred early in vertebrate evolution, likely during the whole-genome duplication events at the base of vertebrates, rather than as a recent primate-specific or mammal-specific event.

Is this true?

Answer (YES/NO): YES